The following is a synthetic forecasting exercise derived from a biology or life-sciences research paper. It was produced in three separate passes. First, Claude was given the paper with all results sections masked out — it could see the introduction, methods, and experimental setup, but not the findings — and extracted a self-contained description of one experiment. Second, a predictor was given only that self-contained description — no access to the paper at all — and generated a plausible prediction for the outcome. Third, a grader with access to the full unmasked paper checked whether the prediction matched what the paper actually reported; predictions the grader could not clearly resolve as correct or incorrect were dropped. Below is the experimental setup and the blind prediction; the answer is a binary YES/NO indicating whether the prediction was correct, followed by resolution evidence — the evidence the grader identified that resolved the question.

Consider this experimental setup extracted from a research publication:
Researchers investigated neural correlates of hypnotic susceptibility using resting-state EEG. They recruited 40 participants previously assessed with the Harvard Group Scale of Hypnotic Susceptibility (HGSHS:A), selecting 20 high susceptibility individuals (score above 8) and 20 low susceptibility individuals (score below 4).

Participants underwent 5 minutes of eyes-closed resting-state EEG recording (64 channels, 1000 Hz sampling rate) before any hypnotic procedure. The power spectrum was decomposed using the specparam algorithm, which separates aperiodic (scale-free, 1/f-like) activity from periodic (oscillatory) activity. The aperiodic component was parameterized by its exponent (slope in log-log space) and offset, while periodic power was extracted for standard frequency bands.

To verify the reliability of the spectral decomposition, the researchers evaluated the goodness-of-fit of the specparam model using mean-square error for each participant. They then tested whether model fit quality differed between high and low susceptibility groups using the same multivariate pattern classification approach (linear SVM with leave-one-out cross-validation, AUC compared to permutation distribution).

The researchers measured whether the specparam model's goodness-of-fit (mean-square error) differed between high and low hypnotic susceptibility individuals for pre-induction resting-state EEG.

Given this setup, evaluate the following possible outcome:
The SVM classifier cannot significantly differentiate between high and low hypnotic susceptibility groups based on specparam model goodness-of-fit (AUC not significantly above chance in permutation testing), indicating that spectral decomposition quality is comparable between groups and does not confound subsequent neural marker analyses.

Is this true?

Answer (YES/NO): YES